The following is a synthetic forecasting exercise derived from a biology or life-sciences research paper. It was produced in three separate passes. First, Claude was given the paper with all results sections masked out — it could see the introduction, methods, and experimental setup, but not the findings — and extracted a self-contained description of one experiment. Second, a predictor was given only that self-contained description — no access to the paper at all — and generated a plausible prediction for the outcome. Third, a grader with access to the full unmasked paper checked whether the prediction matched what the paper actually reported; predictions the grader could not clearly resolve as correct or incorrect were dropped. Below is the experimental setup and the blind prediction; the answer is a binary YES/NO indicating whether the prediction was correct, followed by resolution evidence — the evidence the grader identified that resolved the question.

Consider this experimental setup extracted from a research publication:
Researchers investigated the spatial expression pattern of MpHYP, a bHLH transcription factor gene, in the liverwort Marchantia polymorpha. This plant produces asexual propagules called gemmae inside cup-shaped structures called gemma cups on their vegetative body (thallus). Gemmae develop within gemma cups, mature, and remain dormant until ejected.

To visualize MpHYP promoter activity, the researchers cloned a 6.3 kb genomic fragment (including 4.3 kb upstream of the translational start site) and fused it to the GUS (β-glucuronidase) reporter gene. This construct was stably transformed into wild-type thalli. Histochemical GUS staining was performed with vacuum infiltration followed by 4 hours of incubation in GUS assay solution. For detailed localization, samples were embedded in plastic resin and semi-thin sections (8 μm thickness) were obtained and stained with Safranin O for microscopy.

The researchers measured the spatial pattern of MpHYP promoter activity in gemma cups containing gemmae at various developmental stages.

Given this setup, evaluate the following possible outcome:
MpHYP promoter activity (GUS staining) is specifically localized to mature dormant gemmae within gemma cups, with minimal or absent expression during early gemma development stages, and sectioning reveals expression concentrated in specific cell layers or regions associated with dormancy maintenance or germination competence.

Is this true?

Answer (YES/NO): NO